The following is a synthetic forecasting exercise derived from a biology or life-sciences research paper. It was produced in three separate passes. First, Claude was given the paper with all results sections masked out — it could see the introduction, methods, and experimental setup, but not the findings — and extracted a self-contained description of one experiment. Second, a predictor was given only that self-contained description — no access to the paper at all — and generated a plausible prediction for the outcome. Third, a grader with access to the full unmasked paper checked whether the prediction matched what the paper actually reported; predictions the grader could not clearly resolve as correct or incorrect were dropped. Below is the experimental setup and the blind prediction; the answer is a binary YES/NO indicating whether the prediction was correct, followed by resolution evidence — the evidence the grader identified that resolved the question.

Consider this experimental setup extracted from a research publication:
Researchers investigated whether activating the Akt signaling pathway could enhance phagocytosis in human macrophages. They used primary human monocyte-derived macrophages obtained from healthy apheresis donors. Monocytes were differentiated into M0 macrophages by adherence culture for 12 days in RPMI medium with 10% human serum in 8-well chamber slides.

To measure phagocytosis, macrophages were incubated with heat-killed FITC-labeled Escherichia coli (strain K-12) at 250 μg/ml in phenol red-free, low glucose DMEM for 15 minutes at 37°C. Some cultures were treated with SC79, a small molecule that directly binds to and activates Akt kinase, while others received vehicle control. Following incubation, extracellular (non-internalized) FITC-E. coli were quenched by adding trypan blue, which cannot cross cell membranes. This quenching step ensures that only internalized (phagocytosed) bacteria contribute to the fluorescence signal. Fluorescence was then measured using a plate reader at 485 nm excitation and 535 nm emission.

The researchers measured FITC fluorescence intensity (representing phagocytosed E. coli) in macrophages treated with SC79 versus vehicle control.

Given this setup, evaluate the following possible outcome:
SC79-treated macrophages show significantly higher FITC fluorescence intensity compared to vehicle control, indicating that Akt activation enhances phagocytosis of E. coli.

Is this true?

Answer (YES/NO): YES